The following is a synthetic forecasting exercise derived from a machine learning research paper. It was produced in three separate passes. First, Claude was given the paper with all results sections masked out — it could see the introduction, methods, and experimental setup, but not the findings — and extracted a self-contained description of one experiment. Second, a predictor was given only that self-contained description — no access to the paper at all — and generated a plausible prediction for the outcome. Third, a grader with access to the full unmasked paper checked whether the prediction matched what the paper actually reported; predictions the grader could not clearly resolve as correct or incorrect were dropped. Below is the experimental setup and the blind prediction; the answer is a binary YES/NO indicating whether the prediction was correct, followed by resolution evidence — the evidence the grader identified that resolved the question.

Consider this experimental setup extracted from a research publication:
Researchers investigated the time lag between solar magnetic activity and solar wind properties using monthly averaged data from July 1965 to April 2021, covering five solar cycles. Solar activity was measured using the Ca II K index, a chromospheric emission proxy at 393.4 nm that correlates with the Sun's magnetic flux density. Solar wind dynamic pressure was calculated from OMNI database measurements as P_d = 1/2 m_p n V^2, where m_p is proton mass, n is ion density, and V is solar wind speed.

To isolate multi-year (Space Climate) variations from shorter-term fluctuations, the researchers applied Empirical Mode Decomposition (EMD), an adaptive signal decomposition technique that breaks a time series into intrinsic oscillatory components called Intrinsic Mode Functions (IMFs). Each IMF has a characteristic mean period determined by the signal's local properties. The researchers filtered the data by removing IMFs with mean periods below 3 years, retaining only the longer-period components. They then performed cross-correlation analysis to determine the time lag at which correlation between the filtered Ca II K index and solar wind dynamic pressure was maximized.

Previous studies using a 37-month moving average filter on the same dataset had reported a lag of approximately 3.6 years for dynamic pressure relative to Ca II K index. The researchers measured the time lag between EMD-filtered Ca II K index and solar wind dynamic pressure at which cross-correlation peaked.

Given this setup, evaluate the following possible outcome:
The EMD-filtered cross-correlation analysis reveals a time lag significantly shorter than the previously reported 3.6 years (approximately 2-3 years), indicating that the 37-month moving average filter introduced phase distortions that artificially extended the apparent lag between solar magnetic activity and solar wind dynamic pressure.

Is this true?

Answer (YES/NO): NO